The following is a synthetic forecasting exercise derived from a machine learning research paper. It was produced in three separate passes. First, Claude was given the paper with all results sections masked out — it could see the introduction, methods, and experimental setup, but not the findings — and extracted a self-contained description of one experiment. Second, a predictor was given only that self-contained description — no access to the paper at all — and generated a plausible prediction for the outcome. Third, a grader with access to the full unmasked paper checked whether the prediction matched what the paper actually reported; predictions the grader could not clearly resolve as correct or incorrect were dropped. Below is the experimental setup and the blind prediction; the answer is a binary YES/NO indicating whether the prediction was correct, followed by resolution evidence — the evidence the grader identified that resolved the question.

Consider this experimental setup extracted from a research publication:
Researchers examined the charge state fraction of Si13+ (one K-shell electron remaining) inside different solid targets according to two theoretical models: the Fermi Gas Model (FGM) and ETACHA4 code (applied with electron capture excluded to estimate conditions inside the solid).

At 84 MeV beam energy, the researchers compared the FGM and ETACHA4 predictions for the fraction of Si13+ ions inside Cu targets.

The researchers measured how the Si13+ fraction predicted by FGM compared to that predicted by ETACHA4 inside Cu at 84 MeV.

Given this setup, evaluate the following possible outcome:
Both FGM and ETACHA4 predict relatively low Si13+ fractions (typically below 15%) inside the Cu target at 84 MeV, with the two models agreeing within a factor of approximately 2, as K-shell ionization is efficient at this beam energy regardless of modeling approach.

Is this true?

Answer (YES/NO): NO